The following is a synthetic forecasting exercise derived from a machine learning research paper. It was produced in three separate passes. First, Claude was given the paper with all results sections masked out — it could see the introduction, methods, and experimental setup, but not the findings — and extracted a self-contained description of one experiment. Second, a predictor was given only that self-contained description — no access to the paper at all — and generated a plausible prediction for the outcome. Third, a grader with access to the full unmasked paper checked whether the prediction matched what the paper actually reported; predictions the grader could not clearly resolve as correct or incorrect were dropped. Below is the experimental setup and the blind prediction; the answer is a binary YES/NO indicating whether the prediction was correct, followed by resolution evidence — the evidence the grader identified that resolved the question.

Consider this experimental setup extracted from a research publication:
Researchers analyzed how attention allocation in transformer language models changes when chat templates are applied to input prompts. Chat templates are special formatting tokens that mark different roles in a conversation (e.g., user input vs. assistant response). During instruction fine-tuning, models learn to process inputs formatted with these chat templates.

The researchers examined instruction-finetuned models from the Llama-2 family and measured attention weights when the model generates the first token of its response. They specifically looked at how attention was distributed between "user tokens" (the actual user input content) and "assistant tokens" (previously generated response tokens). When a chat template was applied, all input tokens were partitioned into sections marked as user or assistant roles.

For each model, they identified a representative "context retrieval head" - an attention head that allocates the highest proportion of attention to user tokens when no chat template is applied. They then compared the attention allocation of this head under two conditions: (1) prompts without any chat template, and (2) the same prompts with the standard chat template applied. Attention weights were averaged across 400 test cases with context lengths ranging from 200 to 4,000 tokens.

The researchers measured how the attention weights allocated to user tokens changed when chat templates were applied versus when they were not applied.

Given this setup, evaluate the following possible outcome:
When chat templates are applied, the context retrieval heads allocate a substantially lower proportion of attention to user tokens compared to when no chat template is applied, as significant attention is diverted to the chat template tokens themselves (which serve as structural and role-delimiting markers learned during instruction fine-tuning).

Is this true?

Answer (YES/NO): NO